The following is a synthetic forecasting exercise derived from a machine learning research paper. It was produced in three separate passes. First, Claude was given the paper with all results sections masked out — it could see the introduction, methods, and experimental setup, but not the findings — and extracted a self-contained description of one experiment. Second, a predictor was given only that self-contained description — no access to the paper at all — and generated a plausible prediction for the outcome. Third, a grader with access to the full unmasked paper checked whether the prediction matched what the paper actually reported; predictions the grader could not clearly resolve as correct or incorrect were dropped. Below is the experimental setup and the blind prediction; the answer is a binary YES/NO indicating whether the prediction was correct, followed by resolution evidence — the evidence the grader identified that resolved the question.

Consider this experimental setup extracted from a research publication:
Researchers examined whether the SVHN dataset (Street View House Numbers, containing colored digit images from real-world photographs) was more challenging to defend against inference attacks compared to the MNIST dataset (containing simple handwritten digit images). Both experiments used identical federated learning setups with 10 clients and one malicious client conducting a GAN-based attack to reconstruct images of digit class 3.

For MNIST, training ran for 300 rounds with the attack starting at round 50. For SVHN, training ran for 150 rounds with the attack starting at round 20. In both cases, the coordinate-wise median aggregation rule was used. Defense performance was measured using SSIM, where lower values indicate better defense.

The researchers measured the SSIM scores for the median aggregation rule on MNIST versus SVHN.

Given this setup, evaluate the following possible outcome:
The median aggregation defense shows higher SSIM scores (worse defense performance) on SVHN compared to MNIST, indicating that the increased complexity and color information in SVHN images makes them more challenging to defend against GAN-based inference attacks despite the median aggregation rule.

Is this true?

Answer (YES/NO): NO